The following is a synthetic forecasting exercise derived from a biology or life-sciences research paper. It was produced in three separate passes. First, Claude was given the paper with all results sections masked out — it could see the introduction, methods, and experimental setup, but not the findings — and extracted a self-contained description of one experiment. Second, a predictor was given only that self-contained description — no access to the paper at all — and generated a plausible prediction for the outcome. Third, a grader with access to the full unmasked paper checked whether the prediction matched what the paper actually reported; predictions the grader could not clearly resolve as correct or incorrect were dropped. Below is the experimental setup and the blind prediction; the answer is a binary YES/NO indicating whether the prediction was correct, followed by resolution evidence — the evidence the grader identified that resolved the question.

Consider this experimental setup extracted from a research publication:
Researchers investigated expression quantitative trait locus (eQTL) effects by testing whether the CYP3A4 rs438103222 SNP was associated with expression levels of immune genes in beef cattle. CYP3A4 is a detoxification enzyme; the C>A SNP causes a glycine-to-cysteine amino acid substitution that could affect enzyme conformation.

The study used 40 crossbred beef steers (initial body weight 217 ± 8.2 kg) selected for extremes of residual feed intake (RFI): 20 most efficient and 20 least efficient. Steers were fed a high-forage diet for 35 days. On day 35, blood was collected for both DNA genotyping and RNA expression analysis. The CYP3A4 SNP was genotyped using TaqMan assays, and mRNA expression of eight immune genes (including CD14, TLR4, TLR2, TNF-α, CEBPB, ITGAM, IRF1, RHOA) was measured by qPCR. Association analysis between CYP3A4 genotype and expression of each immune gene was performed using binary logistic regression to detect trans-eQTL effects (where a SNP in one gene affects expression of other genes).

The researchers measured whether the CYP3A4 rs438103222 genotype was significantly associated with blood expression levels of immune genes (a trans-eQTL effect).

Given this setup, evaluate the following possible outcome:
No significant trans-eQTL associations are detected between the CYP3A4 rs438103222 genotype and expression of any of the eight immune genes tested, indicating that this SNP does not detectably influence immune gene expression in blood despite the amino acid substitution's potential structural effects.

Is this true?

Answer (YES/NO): NO